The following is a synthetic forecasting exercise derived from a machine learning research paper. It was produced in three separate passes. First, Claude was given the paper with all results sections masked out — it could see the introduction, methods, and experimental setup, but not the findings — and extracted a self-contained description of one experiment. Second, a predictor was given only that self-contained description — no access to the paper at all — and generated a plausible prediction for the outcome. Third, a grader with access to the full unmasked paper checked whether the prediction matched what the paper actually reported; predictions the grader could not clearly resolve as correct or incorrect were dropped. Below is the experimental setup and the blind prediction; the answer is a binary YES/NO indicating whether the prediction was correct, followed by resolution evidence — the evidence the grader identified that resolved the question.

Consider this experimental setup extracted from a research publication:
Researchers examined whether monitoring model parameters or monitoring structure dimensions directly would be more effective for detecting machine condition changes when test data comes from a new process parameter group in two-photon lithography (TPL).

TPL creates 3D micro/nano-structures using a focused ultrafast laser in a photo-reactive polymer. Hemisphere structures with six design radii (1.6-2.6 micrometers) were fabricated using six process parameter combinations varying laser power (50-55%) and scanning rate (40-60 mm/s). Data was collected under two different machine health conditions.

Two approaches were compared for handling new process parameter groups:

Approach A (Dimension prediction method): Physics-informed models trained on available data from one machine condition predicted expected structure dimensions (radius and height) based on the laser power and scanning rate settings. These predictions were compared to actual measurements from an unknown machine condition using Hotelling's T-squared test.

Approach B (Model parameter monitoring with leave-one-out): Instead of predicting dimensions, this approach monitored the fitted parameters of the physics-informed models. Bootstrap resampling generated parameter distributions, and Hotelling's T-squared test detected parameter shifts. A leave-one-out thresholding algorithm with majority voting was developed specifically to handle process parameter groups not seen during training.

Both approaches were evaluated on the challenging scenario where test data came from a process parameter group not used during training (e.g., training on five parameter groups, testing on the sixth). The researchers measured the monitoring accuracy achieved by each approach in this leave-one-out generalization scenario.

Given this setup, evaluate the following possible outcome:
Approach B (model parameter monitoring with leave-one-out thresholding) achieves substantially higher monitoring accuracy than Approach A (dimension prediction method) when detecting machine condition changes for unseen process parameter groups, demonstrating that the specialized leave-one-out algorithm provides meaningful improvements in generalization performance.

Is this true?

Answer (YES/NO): NO